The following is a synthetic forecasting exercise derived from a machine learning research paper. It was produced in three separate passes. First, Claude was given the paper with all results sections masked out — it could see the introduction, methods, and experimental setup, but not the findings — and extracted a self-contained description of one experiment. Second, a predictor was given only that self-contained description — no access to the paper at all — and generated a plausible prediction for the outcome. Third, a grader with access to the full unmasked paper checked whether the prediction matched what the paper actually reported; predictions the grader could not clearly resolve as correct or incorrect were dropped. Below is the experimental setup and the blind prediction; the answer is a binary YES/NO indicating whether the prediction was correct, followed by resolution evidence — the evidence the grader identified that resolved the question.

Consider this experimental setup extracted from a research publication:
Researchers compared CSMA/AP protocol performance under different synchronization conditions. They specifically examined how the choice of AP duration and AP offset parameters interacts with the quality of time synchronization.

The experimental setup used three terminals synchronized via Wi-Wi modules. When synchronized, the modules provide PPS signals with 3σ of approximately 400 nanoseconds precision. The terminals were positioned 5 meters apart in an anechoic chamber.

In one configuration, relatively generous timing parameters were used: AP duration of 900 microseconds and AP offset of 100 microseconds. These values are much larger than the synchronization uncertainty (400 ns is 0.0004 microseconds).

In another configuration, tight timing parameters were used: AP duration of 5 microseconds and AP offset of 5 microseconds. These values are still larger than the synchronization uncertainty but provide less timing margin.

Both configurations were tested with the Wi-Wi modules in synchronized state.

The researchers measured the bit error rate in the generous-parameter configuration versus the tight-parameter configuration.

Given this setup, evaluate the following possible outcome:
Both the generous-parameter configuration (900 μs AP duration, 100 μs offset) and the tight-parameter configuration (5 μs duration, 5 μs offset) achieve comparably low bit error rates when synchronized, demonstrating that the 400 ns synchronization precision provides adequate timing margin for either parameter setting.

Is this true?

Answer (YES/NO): YES